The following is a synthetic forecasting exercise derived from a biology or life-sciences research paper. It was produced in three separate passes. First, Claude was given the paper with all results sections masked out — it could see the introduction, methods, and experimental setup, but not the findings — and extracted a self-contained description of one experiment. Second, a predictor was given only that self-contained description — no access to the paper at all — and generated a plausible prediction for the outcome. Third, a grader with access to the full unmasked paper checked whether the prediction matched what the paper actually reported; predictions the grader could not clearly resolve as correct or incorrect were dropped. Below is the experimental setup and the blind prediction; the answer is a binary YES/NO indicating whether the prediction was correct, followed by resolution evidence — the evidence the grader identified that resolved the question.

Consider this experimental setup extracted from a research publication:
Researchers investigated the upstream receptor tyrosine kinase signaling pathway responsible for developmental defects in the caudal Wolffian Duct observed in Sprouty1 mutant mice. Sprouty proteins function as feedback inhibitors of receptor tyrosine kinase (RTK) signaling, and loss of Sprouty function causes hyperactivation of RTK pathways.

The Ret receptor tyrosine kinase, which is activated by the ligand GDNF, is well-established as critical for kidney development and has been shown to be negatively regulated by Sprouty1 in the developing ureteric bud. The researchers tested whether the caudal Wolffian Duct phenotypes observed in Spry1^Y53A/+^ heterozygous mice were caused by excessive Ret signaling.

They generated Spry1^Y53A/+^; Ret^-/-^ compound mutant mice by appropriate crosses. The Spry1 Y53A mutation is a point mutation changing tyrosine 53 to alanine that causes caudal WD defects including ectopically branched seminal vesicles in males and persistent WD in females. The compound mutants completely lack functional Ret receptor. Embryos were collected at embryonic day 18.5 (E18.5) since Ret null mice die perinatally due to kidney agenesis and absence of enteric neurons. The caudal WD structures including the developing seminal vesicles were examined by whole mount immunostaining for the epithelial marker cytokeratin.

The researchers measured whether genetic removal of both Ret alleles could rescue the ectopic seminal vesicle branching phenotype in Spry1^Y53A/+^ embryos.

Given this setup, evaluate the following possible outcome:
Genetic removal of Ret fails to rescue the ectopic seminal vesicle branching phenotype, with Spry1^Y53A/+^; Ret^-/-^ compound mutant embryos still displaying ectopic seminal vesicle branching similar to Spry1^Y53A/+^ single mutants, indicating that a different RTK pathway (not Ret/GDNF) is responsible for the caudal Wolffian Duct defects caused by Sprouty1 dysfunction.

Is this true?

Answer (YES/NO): YES